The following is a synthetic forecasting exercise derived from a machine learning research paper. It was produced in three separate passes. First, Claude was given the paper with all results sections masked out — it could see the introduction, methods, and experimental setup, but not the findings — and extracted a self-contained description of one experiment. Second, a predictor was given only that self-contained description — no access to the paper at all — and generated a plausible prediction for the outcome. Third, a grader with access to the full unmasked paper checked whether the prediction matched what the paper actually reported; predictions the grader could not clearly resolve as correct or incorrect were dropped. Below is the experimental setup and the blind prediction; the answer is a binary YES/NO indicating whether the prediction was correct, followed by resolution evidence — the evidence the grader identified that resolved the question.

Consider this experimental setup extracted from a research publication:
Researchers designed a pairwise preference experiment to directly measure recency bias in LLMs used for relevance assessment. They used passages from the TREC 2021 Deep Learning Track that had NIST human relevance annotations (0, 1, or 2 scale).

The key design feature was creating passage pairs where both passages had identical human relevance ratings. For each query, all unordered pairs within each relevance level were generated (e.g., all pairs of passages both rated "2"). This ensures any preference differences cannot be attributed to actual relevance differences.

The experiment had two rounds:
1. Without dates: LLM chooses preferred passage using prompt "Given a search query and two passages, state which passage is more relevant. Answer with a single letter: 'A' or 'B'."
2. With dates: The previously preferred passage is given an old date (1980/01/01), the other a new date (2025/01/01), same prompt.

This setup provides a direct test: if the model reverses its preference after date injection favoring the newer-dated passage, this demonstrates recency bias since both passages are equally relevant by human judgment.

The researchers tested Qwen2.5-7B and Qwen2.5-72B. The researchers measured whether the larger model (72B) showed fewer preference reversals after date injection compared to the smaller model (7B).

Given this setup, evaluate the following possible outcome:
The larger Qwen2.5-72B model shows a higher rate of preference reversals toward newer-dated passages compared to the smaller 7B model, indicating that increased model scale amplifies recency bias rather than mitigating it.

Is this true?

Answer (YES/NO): NO